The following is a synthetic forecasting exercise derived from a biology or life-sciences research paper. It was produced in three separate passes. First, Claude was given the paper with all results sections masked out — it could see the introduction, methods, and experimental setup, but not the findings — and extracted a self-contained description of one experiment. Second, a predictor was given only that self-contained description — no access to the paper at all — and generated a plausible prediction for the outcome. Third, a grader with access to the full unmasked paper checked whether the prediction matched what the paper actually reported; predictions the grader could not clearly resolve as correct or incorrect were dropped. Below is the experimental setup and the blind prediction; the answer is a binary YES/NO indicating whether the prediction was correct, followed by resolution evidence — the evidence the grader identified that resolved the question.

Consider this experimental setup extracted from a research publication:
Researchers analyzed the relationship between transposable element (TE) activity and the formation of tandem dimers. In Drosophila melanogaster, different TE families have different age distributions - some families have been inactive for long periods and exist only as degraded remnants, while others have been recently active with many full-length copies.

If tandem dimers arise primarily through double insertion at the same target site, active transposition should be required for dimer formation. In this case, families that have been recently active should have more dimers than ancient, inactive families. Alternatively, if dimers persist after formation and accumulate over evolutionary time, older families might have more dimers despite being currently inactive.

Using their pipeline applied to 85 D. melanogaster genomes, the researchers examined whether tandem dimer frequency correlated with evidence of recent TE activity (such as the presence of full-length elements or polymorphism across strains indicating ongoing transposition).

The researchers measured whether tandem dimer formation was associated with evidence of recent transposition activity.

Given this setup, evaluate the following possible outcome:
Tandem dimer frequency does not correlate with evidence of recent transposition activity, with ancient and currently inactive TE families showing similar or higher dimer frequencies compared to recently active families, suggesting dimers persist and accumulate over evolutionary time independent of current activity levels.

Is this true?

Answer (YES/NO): NO